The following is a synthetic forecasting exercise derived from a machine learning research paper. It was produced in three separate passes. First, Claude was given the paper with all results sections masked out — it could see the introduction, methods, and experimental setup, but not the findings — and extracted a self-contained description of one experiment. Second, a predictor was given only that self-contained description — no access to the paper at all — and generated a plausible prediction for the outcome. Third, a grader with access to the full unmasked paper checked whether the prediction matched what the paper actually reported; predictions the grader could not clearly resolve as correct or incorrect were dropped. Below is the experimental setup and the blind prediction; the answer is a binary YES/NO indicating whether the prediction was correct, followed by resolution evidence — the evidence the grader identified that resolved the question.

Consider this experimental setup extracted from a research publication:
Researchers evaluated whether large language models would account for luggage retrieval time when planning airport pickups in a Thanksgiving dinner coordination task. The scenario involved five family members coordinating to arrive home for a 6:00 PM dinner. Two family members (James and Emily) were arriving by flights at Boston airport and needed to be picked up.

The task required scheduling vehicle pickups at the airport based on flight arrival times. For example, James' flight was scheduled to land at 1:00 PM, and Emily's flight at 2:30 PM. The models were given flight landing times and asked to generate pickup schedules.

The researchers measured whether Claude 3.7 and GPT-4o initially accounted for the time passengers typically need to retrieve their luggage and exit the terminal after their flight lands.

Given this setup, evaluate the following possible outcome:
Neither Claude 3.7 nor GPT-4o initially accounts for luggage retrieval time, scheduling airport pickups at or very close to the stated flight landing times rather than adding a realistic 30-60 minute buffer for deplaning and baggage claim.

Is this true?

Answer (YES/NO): YES